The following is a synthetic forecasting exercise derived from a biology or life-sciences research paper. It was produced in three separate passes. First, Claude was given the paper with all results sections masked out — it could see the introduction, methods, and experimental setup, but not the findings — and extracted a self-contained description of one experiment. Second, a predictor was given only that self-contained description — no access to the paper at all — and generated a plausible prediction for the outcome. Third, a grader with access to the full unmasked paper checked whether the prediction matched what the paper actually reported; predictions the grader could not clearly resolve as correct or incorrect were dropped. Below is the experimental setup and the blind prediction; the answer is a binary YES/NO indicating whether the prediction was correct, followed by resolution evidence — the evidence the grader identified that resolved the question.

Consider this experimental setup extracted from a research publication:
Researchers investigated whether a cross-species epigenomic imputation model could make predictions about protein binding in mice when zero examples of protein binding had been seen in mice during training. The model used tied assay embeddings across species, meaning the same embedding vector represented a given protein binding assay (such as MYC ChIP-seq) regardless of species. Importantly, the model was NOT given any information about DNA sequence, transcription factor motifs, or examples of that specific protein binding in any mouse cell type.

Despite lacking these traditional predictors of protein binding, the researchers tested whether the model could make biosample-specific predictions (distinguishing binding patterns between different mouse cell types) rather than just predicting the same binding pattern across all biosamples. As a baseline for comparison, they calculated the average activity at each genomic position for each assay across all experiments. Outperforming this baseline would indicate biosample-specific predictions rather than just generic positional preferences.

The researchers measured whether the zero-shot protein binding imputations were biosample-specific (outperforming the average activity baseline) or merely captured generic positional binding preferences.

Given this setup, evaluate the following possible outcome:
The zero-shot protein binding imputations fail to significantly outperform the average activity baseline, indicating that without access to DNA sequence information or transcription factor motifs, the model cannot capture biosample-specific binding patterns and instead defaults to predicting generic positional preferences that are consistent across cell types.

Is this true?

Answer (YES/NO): NO